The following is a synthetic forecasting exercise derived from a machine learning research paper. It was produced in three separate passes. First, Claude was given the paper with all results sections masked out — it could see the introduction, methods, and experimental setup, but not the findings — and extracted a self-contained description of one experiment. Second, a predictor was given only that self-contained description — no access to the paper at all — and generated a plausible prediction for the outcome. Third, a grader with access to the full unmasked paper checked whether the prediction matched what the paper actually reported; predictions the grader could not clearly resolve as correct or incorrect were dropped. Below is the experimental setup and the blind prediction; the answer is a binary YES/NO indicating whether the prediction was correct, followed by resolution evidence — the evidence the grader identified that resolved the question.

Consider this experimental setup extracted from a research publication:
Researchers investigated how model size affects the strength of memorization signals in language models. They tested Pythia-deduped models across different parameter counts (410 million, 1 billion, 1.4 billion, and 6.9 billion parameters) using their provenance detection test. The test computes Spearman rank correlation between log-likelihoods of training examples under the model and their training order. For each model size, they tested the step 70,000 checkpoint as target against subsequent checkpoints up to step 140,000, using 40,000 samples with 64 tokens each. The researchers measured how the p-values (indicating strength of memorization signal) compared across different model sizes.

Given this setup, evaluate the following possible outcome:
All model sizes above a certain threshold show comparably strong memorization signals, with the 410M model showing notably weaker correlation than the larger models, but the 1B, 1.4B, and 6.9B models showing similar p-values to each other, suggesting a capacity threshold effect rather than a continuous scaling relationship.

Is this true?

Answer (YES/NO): NO